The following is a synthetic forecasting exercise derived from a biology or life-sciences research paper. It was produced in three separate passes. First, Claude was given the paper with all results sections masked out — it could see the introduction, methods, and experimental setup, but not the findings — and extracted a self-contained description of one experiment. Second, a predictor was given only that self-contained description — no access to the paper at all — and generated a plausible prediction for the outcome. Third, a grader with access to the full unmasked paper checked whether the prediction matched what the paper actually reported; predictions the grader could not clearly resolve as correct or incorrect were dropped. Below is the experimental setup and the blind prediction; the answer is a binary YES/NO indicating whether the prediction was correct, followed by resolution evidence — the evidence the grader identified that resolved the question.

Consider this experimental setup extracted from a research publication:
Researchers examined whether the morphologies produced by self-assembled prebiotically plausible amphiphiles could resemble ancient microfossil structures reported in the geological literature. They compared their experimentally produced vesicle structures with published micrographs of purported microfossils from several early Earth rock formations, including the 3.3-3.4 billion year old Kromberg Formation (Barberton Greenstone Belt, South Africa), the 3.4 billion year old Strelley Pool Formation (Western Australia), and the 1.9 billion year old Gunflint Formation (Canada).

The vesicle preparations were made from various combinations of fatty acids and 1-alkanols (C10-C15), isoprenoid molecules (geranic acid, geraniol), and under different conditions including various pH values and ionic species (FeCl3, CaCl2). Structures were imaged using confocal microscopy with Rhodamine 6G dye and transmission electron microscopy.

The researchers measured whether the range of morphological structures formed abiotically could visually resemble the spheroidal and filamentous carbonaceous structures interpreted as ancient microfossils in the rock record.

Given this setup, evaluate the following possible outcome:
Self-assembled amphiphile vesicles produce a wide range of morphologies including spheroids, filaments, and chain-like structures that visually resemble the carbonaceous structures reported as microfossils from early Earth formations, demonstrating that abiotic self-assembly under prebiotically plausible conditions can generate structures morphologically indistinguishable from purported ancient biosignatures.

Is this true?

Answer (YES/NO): YES